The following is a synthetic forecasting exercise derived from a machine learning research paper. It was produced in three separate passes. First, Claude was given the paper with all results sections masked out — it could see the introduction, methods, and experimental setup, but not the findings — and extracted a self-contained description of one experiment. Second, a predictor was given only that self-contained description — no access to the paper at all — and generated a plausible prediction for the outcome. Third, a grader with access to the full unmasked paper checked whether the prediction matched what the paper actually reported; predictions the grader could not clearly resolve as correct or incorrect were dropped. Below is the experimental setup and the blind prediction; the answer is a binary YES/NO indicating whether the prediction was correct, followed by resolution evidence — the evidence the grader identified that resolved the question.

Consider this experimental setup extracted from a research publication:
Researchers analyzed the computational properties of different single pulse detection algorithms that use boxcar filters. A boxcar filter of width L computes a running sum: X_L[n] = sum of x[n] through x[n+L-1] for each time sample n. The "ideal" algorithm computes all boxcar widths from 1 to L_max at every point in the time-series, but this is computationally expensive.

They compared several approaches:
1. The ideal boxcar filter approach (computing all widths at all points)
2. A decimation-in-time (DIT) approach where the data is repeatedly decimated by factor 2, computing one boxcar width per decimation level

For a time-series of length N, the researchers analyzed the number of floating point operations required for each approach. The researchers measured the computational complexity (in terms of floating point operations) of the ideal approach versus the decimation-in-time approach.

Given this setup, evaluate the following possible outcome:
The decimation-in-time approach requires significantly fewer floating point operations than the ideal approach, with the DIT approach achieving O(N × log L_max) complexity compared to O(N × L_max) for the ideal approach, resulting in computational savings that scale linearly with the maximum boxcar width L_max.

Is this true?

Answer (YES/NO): NO